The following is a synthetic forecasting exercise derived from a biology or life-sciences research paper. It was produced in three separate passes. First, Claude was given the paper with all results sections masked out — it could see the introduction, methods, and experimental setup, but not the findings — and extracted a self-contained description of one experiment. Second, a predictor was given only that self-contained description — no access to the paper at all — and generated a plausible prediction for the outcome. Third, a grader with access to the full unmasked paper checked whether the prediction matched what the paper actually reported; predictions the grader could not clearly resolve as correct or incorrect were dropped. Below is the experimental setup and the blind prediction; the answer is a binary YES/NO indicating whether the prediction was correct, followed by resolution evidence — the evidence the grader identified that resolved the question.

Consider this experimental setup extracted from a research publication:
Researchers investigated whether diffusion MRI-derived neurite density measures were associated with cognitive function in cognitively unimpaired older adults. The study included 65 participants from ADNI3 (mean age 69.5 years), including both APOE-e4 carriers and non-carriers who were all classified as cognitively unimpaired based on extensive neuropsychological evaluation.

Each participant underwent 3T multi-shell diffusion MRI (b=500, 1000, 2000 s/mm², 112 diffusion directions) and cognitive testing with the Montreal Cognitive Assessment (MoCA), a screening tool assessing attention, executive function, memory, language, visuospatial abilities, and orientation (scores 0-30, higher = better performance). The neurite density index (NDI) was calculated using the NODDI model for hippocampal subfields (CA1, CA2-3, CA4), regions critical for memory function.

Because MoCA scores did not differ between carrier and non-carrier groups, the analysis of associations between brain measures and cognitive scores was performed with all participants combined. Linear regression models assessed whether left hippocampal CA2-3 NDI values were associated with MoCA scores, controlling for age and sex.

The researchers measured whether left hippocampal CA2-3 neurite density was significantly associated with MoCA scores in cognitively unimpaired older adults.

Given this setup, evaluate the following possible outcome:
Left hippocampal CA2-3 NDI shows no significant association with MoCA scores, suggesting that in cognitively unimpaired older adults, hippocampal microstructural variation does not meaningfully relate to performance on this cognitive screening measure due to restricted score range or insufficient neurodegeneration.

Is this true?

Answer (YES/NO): YES